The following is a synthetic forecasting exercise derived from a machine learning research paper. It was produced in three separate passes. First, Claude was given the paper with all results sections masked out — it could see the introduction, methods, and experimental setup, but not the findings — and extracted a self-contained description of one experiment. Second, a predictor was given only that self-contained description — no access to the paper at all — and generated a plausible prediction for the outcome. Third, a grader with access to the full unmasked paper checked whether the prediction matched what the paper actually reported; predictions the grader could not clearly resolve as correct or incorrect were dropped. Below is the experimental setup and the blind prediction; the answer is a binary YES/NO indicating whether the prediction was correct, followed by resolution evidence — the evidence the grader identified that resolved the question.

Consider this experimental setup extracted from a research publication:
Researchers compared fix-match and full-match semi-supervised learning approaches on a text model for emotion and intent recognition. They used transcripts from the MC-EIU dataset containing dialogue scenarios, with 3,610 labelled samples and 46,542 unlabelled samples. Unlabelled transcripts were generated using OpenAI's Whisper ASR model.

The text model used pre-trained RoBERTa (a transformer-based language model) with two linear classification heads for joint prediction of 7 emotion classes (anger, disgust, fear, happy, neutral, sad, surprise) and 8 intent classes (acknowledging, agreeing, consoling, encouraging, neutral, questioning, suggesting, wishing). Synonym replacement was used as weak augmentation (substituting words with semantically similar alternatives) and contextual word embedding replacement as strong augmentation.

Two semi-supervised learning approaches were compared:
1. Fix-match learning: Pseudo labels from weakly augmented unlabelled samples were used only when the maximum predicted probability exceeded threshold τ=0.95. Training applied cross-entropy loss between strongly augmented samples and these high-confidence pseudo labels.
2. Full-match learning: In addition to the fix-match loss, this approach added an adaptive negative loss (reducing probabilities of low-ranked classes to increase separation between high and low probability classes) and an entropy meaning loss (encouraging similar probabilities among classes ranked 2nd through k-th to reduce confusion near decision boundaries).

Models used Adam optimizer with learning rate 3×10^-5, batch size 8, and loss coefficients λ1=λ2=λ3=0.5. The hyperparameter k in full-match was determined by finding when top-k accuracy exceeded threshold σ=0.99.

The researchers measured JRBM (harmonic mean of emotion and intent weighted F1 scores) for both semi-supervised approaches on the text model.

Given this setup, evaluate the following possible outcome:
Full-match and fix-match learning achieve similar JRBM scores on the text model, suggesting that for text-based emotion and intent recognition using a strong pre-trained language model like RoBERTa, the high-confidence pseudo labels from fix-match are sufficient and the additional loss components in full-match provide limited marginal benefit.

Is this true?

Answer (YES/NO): NO